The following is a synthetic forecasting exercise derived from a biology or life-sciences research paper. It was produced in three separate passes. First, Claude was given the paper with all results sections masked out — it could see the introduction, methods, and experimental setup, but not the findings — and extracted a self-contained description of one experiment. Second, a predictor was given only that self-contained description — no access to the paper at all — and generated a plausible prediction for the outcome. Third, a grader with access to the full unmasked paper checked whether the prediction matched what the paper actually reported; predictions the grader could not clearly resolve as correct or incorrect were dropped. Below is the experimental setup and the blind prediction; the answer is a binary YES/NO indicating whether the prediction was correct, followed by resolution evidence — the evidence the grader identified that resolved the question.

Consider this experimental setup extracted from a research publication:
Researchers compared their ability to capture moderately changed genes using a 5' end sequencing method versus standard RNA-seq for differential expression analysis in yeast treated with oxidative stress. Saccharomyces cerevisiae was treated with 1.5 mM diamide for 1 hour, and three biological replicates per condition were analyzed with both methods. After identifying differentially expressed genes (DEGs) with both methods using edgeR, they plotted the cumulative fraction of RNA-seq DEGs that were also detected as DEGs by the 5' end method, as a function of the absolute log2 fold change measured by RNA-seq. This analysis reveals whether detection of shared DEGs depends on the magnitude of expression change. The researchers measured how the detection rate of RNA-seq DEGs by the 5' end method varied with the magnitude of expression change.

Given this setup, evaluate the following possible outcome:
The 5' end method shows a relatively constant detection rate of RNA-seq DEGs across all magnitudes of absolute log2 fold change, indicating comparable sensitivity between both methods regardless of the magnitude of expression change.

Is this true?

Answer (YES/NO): NO